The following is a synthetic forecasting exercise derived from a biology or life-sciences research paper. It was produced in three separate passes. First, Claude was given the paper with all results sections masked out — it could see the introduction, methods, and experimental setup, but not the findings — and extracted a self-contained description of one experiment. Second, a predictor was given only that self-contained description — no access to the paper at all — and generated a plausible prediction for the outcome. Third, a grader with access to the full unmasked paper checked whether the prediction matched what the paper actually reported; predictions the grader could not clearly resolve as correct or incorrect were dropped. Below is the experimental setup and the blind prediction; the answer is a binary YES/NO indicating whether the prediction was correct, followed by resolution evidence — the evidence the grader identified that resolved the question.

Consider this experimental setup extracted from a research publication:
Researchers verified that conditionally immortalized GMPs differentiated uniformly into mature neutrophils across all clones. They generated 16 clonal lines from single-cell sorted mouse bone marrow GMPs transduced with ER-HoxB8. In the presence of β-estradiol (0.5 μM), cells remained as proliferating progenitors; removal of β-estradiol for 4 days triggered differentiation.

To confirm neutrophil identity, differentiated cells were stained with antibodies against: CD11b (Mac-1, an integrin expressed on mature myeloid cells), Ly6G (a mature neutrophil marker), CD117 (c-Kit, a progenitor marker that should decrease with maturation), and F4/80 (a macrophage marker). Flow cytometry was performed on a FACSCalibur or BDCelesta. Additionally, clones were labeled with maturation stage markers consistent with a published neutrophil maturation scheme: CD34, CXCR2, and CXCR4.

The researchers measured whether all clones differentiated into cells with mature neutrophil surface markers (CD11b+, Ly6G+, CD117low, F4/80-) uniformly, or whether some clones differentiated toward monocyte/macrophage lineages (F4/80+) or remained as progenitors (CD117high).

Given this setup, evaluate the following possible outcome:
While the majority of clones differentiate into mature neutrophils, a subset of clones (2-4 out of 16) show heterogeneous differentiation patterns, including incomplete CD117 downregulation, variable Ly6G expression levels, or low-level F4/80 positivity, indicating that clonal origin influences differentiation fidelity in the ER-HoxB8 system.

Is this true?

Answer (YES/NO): NO